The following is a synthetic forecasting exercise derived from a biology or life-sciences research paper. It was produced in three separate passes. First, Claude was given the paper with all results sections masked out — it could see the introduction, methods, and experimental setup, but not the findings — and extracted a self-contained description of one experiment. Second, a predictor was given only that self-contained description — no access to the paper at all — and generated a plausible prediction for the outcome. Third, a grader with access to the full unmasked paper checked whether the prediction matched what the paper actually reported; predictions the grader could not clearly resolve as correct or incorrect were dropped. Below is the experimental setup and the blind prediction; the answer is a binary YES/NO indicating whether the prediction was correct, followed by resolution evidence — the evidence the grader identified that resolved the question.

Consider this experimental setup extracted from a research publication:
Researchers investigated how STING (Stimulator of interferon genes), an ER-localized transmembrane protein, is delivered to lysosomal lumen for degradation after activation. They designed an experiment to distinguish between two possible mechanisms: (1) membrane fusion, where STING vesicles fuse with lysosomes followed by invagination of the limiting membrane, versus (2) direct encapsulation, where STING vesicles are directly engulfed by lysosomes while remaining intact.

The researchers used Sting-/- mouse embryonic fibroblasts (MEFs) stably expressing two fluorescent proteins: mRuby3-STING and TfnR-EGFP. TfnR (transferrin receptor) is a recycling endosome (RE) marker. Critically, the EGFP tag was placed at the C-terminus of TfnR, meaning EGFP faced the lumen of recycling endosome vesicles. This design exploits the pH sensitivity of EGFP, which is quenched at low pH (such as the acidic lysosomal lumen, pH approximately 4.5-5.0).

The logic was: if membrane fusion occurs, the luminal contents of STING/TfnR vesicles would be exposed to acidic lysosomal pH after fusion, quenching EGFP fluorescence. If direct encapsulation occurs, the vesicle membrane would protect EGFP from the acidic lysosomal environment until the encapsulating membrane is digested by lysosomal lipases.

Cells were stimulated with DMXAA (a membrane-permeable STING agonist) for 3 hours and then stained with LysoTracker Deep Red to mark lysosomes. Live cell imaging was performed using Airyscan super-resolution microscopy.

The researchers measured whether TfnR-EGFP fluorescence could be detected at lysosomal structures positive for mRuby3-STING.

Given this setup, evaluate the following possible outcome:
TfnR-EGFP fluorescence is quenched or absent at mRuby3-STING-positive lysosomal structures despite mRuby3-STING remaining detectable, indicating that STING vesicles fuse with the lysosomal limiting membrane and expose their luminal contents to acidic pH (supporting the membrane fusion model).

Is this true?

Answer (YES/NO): NO